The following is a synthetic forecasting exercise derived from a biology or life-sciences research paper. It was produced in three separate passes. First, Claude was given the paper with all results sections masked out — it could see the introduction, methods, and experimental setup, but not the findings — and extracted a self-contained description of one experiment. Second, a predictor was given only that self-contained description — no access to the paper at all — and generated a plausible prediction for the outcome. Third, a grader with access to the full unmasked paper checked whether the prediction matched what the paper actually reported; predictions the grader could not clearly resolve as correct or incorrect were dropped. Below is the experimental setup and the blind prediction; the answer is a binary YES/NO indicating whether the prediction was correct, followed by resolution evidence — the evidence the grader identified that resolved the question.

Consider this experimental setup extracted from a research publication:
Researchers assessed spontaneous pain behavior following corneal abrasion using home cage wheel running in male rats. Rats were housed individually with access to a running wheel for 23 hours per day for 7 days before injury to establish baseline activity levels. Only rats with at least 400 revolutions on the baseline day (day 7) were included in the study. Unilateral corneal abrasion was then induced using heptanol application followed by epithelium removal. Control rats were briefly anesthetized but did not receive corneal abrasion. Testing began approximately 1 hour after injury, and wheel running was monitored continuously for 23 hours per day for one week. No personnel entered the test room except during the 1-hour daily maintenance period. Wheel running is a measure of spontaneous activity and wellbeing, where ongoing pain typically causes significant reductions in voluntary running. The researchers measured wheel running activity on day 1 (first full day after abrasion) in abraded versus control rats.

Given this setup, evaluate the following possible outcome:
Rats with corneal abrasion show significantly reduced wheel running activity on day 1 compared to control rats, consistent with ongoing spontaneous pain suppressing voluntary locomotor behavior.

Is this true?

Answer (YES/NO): YES